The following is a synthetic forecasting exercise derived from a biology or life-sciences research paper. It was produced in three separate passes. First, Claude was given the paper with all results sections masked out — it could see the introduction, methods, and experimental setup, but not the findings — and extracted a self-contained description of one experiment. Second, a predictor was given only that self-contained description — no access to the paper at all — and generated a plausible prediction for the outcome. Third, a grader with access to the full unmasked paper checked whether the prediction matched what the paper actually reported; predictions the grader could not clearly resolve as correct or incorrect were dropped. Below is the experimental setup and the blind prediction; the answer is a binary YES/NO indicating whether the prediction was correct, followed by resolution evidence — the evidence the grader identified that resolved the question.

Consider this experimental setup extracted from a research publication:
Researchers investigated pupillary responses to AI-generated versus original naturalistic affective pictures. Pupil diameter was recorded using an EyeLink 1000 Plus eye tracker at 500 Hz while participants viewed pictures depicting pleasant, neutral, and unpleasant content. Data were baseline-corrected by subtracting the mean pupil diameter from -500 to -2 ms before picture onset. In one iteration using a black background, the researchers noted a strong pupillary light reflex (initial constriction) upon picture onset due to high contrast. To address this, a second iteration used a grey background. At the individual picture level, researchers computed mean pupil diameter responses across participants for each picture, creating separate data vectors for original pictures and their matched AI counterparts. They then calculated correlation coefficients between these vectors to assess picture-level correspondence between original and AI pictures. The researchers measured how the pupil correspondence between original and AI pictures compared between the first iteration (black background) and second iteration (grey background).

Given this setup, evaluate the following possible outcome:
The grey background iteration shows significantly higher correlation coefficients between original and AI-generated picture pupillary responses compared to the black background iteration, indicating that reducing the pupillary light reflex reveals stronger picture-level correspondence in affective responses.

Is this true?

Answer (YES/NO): YES